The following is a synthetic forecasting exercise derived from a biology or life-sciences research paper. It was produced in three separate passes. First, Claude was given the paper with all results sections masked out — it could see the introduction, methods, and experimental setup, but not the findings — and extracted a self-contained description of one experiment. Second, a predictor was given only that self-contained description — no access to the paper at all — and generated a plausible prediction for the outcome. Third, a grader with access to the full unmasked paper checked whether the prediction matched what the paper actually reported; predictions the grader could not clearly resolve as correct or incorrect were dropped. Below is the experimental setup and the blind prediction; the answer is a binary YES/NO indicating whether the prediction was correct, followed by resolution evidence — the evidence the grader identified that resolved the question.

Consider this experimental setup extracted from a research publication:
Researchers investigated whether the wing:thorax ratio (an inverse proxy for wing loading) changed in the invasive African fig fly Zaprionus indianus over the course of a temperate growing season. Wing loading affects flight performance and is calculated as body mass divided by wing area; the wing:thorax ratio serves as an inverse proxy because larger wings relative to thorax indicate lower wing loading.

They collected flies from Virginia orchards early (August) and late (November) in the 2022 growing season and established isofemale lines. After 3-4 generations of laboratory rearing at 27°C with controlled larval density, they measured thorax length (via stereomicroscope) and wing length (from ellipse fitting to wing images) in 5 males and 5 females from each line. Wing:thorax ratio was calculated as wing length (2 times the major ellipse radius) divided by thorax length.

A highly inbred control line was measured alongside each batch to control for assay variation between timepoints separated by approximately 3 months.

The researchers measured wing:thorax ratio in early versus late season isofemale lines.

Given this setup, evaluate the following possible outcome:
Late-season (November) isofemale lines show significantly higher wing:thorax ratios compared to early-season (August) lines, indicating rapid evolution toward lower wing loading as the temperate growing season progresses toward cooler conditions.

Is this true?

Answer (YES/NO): NO